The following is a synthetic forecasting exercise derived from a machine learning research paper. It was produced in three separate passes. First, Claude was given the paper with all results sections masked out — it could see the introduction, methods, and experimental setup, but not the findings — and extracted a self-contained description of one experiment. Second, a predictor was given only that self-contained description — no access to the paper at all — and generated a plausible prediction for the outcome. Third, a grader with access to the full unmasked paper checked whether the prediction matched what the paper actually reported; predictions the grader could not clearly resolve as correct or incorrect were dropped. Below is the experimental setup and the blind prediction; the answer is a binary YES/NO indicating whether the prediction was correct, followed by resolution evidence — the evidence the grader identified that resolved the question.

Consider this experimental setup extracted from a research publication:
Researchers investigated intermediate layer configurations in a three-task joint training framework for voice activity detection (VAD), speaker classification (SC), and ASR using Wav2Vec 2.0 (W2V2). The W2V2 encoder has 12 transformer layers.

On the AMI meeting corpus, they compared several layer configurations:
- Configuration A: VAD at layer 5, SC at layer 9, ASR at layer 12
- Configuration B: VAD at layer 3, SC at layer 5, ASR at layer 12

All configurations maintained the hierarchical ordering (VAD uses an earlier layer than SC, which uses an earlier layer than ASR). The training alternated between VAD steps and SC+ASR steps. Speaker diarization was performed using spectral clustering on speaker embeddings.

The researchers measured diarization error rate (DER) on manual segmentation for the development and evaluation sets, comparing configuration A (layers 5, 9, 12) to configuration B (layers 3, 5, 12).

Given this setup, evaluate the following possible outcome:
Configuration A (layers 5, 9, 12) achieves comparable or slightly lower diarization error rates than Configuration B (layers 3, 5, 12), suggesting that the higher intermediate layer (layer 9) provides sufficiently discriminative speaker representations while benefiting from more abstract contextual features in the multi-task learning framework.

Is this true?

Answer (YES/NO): NO